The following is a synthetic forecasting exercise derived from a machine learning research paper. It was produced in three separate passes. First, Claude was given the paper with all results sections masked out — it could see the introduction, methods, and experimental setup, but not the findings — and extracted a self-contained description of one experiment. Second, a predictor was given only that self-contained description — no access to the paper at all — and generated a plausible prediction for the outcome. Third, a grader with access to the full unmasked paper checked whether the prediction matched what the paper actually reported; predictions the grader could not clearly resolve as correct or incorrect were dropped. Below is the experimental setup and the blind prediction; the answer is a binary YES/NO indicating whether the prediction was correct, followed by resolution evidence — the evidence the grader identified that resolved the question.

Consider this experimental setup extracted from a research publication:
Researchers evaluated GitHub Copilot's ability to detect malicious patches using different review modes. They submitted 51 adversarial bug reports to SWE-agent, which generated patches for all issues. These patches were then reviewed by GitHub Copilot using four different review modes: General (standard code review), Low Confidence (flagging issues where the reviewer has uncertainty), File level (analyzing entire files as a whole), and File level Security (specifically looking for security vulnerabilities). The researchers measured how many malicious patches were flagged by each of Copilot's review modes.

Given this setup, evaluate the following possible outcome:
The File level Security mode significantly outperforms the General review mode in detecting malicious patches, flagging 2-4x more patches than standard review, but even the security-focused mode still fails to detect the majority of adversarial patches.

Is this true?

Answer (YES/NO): NO